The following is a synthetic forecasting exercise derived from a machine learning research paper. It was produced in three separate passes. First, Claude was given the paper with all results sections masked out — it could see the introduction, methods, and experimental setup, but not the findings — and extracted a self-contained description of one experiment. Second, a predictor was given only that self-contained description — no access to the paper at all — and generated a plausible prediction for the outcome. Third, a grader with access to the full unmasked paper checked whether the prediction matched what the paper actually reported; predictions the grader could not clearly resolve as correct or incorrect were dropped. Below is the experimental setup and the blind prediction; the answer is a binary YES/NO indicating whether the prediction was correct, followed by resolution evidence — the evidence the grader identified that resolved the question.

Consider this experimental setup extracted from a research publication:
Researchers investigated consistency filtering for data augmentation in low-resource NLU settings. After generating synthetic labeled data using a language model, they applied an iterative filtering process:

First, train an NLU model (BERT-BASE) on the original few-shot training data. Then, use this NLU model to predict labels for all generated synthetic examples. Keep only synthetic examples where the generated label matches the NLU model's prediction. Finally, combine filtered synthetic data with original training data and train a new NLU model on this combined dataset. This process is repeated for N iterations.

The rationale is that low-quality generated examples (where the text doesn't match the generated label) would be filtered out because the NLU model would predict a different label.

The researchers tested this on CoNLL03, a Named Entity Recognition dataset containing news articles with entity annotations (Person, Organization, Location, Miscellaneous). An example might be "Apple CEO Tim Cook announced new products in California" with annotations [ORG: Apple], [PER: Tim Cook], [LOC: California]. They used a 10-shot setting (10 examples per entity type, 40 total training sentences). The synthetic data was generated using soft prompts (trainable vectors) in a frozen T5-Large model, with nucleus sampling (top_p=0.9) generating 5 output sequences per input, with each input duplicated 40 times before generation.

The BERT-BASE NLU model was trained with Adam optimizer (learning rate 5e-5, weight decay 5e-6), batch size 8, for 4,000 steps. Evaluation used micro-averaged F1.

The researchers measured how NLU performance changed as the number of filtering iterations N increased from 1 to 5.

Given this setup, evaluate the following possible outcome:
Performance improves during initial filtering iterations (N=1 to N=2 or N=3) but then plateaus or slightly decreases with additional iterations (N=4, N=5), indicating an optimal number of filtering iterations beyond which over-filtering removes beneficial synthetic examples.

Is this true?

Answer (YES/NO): NO